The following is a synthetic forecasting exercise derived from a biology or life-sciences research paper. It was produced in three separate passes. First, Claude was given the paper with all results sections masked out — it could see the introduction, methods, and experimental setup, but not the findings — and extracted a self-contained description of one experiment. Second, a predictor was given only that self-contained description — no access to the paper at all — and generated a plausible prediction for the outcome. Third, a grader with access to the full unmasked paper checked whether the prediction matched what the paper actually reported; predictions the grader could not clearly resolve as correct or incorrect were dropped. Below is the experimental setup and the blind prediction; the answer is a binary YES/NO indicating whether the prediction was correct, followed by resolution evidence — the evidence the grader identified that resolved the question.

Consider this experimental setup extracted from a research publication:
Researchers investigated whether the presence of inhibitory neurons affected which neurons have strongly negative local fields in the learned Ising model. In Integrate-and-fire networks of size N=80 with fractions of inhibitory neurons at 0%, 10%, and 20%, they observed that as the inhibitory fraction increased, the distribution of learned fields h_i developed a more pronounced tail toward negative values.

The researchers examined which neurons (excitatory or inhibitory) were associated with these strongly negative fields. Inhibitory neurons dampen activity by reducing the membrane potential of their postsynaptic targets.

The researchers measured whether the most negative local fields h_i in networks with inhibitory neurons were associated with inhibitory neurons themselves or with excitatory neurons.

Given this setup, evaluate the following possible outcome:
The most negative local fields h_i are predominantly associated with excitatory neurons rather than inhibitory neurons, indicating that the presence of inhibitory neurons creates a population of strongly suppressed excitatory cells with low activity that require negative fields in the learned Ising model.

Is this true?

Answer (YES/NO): YES